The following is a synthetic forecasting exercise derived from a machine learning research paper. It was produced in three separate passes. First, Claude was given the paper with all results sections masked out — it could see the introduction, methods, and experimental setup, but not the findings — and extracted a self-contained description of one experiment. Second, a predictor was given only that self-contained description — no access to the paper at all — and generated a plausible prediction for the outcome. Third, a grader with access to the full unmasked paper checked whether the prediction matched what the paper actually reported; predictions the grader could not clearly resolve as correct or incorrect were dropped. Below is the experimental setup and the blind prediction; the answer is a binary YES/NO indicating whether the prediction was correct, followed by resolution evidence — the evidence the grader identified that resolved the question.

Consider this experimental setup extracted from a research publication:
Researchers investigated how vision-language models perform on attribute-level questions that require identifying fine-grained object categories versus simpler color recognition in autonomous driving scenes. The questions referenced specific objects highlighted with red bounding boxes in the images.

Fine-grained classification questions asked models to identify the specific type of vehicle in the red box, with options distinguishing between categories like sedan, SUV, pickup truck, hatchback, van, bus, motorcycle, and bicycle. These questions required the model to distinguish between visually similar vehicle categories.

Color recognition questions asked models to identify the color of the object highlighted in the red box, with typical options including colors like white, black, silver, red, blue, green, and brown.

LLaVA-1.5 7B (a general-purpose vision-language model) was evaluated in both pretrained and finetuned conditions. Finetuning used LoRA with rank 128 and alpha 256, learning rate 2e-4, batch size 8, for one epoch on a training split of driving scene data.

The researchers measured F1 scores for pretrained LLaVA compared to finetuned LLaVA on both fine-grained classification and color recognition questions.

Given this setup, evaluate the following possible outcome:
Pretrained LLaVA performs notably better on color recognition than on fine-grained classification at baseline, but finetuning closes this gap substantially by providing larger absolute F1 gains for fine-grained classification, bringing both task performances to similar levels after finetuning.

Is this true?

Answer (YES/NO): NO